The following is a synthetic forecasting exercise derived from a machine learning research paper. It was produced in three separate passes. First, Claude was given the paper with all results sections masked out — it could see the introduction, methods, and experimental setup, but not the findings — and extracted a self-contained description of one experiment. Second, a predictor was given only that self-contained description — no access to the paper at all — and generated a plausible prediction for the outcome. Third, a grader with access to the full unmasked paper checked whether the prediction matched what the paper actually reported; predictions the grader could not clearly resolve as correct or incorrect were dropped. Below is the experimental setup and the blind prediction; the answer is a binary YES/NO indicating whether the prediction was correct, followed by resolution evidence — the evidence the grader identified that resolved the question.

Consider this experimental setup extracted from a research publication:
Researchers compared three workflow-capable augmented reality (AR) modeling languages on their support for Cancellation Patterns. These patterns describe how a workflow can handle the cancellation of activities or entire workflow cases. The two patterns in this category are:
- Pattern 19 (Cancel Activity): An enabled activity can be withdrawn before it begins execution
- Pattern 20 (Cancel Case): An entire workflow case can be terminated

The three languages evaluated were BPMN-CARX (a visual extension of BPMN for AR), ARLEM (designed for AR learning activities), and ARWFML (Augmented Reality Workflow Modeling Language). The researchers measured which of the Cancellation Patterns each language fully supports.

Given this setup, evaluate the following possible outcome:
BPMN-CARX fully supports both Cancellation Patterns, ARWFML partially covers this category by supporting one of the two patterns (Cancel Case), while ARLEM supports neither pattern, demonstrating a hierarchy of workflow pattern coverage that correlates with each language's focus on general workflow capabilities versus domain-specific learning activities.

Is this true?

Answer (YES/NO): YES